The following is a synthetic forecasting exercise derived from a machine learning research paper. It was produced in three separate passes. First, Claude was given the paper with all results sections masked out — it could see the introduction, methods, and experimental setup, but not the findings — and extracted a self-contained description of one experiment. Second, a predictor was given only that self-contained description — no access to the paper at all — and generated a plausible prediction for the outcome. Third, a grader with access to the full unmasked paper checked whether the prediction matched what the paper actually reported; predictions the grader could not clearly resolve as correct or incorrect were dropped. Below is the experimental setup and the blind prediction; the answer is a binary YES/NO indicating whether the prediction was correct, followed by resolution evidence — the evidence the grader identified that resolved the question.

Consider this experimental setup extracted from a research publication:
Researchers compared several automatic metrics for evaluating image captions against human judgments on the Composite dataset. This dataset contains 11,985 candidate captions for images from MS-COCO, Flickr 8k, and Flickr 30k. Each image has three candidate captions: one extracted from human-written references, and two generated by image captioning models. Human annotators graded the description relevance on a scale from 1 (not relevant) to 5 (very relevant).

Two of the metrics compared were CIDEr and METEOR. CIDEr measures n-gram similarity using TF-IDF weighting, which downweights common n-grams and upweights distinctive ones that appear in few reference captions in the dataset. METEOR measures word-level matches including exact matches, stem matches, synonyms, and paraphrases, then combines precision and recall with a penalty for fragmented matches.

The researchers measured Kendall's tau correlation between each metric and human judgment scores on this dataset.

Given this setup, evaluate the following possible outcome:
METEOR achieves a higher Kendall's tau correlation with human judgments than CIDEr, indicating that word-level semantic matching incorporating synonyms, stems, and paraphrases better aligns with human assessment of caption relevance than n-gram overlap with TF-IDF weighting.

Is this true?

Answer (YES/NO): YES